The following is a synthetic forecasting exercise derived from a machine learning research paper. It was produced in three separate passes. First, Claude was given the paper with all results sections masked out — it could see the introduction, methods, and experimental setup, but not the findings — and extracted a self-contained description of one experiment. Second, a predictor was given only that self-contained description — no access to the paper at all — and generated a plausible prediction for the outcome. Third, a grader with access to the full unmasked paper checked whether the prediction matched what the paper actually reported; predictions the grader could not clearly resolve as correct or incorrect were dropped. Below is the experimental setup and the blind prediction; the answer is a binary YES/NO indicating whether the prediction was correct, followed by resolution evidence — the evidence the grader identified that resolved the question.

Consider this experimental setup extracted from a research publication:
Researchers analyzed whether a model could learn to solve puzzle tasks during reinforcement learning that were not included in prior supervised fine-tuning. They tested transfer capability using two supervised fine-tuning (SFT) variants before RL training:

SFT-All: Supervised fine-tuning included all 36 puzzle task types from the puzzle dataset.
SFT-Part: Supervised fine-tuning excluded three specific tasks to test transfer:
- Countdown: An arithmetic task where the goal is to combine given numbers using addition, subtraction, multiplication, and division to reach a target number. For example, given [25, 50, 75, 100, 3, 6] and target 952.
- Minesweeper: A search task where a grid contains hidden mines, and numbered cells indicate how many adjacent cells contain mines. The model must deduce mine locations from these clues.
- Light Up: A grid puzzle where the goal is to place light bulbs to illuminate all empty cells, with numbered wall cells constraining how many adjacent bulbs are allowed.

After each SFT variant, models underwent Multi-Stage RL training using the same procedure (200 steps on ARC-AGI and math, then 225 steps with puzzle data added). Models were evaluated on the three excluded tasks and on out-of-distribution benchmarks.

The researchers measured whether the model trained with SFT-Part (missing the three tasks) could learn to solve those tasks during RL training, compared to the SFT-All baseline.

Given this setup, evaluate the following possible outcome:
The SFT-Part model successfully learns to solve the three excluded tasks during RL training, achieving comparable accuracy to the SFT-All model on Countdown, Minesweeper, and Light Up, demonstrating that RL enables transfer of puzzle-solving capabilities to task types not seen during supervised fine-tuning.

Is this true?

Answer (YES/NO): NO